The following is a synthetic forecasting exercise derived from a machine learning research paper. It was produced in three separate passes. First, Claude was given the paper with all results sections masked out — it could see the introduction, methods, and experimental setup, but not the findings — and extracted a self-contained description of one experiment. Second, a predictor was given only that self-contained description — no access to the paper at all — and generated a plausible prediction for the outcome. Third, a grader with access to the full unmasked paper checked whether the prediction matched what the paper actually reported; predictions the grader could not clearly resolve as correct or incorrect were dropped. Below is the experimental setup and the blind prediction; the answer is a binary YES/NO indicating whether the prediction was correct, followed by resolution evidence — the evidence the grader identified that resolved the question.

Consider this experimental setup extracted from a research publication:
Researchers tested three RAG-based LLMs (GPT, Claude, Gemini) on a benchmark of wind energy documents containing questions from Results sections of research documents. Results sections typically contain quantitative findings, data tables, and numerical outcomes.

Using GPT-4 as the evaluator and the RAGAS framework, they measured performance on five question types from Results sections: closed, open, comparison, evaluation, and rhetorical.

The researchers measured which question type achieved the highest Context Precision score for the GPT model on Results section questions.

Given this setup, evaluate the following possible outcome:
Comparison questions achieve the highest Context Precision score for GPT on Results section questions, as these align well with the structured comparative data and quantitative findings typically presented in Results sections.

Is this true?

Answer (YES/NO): NO